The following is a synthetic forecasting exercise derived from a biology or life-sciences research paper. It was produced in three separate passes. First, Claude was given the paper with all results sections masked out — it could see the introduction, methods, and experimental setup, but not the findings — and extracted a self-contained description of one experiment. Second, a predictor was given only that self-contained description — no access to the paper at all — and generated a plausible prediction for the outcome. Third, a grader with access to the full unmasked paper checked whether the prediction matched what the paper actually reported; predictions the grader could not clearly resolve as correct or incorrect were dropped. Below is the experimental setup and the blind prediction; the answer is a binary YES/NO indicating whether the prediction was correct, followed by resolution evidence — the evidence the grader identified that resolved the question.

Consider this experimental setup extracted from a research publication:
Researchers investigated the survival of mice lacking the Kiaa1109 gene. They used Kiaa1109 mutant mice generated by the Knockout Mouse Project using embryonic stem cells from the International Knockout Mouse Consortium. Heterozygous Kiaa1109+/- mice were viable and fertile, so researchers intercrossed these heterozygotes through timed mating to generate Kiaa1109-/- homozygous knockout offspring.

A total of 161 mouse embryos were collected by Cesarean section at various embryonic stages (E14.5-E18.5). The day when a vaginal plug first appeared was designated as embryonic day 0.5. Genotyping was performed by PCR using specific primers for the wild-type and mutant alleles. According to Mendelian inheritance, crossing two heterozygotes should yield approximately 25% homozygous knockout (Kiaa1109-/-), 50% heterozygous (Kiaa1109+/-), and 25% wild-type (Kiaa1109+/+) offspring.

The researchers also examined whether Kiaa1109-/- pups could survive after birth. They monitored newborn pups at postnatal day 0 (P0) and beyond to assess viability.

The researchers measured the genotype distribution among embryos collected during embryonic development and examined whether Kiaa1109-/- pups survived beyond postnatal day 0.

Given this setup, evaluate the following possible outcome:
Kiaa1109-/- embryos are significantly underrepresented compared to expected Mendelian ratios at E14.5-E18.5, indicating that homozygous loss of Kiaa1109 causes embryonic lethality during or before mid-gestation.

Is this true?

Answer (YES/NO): NO